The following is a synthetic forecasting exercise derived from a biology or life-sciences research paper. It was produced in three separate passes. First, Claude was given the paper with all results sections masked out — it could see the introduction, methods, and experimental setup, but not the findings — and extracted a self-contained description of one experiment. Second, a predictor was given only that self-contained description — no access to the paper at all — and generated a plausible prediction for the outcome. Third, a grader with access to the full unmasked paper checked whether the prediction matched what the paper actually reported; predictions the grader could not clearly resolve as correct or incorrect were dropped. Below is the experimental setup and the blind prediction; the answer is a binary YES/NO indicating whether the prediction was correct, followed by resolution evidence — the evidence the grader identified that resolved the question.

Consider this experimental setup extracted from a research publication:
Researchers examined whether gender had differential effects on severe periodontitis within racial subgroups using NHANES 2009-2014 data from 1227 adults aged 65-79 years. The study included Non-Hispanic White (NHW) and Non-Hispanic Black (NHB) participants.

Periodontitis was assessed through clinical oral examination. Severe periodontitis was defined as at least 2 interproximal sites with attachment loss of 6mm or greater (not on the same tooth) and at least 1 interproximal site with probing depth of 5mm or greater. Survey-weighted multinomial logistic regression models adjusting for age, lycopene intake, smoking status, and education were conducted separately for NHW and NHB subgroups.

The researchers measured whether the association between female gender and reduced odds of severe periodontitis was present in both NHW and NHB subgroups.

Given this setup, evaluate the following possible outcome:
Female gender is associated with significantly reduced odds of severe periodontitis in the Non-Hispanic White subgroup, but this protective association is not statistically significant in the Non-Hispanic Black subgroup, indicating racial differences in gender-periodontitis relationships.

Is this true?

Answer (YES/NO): YES